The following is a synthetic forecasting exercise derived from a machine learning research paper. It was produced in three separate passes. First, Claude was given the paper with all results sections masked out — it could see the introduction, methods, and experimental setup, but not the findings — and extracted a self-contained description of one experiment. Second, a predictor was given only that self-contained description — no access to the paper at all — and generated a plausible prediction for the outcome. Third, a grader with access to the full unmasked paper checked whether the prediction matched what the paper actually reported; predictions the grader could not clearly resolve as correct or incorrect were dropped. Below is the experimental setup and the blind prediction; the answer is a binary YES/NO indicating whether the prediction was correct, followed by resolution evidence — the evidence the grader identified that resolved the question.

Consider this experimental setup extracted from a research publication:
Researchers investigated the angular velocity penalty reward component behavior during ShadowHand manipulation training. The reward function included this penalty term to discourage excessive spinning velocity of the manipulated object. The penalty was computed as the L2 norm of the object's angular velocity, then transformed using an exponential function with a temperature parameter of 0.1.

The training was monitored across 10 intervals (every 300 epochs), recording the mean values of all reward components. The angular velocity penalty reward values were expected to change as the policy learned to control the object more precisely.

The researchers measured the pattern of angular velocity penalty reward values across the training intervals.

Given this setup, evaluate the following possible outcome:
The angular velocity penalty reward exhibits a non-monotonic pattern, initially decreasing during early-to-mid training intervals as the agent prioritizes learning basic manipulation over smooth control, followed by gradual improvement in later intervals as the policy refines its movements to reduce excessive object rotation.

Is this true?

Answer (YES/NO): NO